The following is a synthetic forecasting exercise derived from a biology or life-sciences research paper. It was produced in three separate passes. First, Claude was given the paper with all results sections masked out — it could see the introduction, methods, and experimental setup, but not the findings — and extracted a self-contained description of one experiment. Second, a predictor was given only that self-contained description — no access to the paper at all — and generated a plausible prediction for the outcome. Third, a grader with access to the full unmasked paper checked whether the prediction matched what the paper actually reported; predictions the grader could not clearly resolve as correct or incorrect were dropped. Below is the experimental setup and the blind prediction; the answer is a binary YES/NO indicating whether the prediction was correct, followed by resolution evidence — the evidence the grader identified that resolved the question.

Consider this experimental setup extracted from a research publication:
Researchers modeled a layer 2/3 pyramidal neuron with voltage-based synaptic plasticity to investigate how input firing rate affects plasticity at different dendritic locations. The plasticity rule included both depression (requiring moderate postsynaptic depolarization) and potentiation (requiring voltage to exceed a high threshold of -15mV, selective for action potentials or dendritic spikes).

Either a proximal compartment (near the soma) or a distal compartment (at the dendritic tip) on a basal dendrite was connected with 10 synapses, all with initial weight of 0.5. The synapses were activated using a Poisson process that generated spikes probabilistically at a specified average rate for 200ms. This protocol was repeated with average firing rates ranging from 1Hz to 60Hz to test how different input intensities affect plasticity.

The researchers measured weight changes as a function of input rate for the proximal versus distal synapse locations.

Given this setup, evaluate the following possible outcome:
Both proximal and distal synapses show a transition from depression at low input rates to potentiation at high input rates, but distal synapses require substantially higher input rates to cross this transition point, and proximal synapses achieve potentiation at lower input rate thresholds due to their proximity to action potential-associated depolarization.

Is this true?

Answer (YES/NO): NO